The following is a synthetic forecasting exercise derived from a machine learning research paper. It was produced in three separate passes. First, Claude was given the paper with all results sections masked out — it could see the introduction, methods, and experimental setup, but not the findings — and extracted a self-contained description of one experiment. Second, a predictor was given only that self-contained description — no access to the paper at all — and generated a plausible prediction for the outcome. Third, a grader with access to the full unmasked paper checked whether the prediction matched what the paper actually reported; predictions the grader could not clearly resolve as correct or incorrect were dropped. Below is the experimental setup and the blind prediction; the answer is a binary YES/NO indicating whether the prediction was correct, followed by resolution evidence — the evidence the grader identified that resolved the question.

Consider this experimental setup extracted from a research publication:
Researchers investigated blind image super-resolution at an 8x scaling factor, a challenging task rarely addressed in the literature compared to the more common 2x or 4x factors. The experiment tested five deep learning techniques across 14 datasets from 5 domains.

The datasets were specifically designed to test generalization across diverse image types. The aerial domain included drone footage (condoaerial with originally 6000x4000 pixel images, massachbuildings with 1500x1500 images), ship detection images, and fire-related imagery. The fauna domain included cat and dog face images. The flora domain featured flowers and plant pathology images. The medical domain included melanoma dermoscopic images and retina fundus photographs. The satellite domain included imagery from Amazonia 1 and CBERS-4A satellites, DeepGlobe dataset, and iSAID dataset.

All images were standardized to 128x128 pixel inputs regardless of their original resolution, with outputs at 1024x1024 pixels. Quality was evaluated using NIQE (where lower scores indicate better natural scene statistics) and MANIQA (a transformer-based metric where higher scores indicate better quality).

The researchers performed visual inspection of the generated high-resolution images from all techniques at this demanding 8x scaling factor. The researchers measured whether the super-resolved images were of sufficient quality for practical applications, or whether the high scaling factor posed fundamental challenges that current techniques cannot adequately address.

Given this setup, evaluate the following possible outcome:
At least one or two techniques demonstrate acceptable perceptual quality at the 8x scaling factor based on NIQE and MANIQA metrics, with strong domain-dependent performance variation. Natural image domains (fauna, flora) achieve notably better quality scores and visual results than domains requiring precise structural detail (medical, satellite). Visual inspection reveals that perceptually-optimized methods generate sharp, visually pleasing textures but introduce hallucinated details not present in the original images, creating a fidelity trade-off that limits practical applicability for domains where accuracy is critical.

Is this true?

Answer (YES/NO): NO